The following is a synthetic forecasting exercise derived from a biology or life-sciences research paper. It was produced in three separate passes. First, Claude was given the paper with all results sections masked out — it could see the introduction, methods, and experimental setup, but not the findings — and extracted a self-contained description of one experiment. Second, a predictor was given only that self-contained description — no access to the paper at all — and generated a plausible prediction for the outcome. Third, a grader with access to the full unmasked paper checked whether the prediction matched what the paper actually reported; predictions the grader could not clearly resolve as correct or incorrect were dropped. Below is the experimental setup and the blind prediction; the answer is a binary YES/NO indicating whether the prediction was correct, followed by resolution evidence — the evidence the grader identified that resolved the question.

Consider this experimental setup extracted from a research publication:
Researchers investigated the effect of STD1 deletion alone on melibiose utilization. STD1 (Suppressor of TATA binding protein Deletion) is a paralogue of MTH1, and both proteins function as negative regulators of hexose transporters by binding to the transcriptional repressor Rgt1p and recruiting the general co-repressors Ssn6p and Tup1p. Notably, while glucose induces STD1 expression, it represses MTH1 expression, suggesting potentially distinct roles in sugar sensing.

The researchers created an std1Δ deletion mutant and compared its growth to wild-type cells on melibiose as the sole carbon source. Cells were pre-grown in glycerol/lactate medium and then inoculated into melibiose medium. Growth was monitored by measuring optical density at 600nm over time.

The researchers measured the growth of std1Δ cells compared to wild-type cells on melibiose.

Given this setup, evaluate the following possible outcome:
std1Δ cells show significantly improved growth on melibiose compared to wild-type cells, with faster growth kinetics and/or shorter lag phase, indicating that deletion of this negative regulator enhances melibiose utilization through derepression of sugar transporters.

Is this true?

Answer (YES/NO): NO